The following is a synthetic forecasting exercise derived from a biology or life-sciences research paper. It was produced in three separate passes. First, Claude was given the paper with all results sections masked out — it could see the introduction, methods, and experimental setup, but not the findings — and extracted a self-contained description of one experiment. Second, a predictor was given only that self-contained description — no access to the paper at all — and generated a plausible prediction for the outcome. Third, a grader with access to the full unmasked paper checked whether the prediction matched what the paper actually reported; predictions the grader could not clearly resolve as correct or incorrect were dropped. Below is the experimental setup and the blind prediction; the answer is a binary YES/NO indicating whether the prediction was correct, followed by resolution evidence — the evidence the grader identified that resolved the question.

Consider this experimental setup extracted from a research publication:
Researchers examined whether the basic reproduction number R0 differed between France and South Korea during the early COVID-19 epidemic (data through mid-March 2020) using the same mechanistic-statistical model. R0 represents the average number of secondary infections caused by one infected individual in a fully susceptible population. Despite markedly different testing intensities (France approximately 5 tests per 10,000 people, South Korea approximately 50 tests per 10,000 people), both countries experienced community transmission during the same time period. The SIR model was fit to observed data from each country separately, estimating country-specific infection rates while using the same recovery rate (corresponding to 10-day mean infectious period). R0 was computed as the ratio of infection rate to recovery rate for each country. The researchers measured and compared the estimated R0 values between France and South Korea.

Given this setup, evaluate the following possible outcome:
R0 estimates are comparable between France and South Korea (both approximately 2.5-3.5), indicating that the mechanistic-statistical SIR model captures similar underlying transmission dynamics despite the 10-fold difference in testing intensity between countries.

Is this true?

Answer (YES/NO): NO